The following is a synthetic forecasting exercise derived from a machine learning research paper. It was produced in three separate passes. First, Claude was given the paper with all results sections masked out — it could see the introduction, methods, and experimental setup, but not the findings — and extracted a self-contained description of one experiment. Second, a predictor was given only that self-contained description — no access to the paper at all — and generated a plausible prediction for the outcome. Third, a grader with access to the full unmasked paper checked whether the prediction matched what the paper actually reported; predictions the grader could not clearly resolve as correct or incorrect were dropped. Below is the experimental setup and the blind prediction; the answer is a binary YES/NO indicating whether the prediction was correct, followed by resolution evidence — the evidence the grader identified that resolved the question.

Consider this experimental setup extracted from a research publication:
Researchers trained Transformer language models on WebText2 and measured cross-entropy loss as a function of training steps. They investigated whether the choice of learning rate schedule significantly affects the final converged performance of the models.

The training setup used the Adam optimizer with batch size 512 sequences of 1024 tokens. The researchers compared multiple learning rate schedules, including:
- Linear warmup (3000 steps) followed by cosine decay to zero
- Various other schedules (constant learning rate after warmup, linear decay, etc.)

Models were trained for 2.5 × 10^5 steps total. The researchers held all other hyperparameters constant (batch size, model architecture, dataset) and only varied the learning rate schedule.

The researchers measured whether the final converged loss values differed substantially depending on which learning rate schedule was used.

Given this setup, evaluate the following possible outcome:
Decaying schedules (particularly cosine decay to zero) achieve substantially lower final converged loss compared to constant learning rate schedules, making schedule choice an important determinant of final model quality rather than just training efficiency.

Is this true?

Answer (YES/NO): NO